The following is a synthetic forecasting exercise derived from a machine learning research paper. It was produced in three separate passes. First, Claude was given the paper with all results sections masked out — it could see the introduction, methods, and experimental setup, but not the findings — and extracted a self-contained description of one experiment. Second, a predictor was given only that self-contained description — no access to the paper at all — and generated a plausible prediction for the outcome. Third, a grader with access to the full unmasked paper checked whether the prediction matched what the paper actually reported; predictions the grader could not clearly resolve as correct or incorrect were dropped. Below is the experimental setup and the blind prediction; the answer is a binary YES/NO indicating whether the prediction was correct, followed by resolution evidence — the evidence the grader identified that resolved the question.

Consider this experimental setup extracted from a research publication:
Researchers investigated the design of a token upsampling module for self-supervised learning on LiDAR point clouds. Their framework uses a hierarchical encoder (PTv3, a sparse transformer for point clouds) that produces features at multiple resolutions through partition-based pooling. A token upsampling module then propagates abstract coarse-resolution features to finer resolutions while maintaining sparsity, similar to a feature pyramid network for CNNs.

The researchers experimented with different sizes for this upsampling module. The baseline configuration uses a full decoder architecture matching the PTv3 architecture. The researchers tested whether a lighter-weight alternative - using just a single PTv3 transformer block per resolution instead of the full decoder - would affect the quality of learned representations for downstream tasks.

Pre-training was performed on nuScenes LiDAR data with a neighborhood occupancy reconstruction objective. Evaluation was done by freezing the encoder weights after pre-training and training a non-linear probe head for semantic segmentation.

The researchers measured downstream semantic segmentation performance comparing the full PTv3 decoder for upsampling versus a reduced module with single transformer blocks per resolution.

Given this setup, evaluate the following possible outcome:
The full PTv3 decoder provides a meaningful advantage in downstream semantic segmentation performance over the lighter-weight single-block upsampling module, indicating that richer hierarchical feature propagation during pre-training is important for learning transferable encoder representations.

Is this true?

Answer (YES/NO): NO